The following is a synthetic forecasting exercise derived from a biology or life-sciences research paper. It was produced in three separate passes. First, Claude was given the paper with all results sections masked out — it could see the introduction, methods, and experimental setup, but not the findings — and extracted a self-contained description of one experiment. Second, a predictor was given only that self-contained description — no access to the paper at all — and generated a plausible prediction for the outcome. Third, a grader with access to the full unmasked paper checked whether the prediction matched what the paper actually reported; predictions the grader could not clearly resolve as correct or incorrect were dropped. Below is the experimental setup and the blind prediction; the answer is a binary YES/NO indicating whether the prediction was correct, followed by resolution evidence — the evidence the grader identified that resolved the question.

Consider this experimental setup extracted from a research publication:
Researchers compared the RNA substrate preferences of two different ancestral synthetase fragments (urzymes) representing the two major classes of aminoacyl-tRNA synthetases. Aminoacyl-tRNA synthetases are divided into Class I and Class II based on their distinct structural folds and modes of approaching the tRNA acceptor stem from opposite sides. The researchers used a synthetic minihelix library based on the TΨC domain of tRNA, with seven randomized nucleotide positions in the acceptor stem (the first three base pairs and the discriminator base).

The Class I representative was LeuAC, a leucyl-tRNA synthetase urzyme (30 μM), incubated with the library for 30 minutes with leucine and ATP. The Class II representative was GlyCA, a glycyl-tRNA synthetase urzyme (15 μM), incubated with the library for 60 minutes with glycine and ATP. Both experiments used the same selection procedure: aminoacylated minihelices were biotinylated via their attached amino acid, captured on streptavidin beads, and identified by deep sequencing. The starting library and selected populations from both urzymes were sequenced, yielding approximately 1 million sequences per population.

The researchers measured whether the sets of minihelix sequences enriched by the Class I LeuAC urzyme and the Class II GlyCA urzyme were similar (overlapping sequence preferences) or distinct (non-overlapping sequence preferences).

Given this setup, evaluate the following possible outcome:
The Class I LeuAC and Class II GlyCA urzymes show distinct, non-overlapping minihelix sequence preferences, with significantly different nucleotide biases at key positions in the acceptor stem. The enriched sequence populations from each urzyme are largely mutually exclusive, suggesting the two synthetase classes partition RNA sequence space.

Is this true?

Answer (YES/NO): YES